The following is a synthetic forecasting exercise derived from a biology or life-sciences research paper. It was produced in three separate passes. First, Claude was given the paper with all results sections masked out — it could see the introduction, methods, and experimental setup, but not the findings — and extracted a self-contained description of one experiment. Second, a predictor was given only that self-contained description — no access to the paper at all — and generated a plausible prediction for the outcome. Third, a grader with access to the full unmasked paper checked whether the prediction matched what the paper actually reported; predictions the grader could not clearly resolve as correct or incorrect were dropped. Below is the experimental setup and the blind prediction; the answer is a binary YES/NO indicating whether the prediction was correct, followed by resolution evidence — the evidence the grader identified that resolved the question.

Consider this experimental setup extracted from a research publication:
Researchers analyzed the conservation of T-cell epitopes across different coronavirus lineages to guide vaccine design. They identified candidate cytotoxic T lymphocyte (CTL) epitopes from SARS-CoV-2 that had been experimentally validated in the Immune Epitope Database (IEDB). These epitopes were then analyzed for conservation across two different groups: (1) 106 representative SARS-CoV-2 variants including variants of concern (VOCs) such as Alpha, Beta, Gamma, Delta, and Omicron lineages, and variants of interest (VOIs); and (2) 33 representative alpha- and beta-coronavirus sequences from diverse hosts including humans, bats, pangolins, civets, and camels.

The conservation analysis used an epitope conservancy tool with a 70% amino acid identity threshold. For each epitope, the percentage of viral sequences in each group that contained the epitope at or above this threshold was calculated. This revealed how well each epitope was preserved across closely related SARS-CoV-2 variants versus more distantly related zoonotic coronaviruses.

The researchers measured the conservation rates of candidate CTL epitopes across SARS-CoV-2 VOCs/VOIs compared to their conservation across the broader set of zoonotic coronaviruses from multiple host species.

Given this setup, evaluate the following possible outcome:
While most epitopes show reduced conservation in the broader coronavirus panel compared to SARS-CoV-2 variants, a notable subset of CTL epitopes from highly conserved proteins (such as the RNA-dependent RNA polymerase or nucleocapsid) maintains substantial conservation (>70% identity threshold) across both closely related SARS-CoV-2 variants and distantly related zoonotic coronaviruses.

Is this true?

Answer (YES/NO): YES